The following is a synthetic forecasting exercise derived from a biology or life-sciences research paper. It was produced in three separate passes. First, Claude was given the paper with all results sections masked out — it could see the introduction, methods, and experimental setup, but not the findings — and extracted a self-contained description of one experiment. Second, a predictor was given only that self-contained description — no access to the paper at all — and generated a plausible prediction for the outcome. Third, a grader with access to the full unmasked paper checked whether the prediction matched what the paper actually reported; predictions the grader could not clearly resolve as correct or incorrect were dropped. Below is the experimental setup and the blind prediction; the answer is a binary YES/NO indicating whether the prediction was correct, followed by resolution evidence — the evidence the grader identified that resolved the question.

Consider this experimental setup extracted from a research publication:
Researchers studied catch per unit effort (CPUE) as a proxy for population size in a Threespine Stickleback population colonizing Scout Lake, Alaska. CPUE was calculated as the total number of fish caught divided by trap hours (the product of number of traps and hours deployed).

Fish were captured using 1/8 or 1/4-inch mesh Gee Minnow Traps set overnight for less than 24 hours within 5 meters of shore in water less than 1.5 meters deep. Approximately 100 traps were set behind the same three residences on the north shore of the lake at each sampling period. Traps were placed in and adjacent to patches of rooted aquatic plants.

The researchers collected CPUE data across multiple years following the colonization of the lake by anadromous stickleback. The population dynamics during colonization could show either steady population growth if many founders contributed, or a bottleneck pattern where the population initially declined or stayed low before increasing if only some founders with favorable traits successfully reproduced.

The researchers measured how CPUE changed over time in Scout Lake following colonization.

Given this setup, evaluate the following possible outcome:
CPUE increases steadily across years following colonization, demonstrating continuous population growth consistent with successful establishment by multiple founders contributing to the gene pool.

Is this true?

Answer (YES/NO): NO